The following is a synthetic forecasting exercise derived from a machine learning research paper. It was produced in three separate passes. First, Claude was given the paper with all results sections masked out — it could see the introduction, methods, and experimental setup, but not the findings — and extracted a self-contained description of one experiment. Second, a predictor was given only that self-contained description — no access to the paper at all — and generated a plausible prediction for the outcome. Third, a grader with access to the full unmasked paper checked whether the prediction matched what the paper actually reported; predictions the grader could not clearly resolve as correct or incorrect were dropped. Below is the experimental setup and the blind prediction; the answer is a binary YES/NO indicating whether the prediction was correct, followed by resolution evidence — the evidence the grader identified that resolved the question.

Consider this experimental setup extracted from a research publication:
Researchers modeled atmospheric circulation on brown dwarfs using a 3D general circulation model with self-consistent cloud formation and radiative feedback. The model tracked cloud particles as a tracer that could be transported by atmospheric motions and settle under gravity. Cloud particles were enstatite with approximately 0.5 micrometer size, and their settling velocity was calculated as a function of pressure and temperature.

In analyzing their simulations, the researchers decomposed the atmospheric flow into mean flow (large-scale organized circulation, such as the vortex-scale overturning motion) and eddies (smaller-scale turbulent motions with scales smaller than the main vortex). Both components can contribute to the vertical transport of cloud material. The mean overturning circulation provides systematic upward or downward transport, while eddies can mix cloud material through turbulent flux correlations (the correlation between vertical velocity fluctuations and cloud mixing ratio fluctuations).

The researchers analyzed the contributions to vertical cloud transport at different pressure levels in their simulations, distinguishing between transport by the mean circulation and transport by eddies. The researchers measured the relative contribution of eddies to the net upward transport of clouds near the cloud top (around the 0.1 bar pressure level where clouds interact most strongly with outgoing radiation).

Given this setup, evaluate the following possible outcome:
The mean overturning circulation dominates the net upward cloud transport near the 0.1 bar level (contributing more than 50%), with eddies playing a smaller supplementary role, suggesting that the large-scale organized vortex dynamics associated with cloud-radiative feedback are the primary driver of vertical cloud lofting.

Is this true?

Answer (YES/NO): NO